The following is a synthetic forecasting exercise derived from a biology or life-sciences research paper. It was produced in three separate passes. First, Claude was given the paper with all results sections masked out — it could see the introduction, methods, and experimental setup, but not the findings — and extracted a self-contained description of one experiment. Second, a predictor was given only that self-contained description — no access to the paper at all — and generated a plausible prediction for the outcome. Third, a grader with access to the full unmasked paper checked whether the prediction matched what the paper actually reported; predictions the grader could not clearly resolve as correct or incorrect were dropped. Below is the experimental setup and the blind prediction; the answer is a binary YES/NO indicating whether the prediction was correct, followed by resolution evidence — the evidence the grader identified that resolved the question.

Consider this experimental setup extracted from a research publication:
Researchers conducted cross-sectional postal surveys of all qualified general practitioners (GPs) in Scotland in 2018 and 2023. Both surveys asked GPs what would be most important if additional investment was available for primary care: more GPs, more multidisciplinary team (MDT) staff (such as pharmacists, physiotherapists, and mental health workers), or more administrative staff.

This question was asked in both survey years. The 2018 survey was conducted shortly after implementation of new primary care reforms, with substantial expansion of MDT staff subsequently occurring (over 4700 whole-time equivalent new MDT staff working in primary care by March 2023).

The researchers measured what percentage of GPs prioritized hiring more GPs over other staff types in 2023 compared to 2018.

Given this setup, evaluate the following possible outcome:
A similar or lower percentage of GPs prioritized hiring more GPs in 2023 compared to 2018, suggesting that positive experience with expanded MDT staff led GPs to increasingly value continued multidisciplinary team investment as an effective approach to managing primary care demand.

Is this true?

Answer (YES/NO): NO